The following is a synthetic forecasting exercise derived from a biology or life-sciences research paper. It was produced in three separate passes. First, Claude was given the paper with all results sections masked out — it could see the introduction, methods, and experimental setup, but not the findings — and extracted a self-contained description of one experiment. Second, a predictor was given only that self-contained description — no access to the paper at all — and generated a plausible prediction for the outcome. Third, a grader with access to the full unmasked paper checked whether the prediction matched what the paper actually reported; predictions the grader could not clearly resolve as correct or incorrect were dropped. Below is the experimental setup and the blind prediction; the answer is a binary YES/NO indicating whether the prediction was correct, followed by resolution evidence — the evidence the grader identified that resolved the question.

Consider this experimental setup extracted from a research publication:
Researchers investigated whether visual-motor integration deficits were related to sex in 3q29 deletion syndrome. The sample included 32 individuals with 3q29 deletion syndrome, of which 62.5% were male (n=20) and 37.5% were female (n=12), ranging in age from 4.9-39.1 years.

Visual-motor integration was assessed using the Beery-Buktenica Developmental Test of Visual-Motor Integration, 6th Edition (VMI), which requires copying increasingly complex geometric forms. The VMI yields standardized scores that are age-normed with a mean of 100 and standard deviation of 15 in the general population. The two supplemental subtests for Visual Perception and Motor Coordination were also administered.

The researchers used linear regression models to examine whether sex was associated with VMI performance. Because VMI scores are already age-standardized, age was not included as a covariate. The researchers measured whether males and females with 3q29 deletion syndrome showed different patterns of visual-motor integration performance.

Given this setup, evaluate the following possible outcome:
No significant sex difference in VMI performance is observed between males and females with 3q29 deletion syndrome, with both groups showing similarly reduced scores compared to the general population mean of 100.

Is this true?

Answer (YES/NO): NO